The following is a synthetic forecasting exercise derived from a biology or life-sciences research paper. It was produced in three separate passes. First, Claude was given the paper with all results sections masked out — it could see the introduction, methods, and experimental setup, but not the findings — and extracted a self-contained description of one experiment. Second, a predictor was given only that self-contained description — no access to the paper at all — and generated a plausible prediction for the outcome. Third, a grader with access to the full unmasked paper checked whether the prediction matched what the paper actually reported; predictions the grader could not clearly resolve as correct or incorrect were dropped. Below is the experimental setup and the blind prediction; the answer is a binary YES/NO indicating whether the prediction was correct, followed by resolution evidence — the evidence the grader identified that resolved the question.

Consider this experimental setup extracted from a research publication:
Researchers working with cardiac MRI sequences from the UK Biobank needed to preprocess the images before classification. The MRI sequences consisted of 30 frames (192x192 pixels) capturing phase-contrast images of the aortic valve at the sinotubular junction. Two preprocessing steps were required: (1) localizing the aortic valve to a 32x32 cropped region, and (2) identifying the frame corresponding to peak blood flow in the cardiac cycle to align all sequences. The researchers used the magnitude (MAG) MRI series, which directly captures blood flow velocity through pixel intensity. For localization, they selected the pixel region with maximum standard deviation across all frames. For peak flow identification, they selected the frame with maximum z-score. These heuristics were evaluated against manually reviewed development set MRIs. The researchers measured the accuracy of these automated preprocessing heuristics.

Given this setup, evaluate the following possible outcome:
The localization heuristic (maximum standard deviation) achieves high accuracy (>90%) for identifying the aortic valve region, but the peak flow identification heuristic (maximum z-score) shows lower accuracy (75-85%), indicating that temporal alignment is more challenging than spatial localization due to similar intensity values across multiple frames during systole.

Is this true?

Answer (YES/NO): NO